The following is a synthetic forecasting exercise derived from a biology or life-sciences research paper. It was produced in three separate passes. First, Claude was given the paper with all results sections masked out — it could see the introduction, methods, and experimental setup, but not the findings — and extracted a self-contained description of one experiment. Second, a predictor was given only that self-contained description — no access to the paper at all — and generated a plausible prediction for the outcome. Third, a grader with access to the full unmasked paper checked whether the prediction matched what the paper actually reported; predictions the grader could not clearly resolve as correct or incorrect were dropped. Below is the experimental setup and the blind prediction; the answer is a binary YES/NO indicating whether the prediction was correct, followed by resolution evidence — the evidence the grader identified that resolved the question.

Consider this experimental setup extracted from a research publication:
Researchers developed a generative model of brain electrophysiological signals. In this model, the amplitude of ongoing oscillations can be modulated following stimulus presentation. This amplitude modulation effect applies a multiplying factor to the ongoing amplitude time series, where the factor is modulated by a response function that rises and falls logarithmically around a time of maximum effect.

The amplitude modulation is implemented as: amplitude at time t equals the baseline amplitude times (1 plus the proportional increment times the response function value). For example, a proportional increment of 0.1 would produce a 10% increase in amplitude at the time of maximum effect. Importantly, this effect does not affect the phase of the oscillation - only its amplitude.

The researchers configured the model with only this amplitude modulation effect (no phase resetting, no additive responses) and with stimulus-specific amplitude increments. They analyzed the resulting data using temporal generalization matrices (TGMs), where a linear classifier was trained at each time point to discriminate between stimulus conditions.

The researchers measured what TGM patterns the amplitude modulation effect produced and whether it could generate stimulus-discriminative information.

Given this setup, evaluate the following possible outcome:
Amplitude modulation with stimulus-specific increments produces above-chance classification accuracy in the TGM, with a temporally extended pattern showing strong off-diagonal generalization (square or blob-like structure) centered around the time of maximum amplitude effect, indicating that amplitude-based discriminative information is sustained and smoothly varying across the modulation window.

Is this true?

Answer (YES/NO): NO